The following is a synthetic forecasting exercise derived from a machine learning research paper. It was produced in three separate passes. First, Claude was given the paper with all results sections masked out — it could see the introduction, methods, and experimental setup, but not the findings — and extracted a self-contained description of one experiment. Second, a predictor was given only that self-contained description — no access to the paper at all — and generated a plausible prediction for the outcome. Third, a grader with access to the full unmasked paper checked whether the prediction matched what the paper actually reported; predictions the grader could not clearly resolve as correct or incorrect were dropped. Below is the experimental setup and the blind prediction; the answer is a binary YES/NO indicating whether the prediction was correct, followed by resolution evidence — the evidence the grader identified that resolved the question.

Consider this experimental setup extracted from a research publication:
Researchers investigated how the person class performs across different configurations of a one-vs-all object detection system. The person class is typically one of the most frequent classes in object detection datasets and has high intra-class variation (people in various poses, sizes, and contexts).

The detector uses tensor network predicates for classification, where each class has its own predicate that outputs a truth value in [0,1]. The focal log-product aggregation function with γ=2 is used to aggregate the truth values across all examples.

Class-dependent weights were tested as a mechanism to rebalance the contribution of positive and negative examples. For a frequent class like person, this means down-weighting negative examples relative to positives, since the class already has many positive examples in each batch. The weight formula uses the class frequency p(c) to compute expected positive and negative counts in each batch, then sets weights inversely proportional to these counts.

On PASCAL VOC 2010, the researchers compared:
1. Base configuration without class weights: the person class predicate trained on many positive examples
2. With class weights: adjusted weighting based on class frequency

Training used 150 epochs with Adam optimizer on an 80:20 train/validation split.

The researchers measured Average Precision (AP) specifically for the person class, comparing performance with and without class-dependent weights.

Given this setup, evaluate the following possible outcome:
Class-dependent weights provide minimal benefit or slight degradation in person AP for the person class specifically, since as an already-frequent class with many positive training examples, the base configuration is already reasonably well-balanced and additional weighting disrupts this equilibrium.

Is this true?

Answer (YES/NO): NO